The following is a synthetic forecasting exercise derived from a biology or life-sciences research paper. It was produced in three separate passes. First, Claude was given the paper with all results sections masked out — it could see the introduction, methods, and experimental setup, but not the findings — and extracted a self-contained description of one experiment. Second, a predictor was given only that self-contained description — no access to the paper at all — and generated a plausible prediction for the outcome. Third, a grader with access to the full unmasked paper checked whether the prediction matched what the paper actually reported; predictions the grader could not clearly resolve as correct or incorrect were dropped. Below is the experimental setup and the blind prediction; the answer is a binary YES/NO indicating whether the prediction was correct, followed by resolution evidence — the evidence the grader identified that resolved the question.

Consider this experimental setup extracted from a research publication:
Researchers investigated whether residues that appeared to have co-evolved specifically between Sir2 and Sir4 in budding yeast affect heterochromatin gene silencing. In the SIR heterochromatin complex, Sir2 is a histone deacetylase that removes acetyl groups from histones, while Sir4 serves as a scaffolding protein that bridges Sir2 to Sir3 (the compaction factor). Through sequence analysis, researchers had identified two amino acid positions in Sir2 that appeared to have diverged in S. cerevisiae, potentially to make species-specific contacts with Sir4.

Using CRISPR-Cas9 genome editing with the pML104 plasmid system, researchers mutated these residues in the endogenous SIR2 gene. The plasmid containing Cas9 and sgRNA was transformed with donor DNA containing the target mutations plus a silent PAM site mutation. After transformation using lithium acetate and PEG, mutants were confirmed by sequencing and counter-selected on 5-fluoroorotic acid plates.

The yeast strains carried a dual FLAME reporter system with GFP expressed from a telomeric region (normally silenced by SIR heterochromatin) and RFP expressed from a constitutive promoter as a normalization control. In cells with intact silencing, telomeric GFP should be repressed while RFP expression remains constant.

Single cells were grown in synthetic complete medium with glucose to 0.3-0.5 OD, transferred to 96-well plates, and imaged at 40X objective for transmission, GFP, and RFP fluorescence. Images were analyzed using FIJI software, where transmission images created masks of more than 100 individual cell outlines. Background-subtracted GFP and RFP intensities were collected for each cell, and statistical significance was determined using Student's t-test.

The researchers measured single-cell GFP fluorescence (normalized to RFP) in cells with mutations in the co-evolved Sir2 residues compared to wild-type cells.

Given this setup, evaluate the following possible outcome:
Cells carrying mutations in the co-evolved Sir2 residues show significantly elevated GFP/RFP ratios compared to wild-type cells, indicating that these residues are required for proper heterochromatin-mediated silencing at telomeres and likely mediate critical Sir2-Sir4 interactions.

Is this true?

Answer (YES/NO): NO